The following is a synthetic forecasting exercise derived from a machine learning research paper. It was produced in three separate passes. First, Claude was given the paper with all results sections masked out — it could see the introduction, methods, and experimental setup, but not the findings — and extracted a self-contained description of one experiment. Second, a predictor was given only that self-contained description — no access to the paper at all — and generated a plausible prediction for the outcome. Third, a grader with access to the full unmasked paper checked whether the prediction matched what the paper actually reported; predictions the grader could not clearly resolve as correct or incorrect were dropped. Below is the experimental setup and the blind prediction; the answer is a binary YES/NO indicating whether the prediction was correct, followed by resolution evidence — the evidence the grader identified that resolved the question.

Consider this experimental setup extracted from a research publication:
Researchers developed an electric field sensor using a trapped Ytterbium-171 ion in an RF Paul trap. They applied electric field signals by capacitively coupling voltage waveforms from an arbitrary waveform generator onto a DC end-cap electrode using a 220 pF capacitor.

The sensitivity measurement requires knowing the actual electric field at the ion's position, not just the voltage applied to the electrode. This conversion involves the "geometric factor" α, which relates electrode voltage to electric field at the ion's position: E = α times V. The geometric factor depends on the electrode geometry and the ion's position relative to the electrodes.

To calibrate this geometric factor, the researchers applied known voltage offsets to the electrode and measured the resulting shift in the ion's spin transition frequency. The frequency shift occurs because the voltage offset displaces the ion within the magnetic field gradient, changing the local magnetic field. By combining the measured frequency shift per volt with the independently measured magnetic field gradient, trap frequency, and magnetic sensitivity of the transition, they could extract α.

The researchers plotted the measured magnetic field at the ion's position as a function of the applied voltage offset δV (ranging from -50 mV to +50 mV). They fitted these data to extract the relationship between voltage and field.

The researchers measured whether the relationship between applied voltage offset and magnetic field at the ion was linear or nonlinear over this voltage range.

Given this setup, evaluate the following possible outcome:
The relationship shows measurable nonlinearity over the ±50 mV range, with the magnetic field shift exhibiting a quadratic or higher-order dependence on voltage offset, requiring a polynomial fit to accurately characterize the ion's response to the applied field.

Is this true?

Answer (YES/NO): NO